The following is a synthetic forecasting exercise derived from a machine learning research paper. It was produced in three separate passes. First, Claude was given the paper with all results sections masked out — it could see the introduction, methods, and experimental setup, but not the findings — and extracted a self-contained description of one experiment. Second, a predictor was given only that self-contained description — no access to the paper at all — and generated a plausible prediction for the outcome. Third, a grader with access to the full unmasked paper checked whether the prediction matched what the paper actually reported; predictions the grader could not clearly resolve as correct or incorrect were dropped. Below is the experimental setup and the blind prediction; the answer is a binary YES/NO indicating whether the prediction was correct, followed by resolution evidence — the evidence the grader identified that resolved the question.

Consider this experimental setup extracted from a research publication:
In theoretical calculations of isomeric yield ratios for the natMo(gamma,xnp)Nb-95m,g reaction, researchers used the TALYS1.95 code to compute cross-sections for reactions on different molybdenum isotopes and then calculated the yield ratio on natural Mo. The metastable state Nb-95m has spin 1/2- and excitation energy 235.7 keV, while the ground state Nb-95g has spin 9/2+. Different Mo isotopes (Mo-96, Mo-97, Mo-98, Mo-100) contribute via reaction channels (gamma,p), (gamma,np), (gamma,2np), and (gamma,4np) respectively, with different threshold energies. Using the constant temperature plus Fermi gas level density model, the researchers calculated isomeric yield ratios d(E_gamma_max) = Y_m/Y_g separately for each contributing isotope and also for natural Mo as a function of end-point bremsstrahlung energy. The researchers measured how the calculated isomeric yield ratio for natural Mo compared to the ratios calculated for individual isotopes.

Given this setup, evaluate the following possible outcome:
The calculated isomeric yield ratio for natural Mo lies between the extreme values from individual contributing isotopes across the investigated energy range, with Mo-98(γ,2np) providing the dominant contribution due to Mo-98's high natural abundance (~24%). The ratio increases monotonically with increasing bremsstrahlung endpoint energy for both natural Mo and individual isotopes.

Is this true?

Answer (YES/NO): NO